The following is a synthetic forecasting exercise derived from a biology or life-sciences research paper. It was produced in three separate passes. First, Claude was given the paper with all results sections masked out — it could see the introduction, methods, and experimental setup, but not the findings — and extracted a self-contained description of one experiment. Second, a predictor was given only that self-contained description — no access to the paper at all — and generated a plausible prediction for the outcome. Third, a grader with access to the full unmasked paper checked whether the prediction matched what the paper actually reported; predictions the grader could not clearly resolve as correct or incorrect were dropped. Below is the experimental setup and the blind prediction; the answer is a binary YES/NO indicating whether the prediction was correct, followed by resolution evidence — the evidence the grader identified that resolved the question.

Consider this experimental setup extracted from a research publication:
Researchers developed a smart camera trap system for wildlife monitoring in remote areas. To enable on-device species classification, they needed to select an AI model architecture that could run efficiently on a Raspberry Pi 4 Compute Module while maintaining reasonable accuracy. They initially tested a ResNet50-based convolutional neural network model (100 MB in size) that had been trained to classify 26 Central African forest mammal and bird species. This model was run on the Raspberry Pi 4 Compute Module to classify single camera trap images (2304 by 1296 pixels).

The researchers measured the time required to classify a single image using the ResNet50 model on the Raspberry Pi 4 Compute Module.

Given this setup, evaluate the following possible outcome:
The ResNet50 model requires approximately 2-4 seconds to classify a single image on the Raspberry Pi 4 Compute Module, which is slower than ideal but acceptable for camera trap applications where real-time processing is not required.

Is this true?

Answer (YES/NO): NO